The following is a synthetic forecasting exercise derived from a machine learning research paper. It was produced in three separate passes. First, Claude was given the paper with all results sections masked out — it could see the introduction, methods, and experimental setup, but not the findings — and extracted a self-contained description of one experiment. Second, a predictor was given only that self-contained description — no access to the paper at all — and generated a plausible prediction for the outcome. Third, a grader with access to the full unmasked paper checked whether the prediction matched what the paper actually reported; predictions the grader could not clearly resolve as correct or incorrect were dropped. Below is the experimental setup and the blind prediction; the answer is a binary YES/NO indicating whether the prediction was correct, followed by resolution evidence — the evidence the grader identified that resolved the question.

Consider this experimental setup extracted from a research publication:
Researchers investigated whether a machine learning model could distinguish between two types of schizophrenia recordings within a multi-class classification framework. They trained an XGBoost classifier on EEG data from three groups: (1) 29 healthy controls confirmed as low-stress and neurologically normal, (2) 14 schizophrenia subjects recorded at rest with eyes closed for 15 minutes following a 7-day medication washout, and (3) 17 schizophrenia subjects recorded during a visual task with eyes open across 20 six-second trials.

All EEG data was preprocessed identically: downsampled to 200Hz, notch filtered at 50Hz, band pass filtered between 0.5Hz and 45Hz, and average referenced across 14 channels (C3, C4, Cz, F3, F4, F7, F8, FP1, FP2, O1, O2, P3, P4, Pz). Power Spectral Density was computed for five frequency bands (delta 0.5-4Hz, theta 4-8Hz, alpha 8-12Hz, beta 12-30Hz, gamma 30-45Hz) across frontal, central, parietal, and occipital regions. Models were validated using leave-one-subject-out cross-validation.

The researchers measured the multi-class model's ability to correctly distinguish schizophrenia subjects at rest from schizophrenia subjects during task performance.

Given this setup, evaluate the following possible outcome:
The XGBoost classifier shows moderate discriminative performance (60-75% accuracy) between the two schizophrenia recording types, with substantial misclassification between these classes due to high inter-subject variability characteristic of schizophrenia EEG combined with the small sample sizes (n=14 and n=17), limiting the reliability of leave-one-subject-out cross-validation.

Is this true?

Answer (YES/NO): NO